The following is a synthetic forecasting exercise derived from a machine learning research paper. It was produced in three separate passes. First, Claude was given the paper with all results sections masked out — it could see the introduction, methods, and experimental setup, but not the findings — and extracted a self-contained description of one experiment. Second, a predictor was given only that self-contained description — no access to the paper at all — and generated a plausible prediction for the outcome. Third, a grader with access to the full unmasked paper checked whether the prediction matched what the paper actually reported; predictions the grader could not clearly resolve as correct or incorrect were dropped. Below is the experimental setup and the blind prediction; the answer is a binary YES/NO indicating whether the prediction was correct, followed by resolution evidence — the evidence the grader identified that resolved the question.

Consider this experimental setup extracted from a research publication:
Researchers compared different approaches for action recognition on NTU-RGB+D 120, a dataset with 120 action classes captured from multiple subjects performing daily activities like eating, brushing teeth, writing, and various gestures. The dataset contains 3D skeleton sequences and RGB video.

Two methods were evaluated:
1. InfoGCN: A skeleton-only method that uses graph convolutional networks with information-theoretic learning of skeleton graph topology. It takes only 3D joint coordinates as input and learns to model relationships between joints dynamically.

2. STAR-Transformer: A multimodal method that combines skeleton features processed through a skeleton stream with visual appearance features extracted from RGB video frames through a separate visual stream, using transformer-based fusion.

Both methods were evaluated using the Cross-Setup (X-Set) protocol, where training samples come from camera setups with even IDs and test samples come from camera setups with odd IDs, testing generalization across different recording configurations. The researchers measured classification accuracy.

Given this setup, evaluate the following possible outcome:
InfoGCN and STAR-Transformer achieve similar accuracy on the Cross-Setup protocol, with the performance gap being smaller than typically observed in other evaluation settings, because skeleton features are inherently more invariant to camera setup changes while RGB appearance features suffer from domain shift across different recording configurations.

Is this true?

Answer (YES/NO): NO